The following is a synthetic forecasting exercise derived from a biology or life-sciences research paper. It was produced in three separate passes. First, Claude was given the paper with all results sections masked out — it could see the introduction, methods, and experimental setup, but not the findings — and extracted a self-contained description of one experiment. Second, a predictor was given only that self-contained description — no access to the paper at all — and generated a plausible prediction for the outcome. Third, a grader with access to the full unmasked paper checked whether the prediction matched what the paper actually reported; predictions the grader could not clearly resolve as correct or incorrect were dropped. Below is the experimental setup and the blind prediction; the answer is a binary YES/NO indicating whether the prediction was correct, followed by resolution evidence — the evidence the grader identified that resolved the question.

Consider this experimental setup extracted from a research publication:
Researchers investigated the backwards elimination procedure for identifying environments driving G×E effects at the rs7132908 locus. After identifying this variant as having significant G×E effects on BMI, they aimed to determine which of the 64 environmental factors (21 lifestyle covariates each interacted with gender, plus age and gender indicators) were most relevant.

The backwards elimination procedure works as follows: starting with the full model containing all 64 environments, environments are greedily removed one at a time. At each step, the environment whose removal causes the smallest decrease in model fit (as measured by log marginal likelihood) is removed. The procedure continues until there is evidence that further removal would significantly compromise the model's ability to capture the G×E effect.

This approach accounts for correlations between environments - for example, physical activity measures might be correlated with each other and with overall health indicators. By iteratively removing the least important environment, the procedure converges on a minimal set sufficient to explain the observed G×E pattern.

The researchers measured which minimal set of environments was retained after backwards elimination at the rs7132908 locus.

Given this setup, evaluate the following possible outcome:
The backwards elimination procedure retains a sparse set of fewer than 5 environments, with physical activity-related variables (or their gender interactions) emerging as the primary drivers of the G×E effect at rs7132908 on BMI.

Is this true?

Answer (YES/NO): NO